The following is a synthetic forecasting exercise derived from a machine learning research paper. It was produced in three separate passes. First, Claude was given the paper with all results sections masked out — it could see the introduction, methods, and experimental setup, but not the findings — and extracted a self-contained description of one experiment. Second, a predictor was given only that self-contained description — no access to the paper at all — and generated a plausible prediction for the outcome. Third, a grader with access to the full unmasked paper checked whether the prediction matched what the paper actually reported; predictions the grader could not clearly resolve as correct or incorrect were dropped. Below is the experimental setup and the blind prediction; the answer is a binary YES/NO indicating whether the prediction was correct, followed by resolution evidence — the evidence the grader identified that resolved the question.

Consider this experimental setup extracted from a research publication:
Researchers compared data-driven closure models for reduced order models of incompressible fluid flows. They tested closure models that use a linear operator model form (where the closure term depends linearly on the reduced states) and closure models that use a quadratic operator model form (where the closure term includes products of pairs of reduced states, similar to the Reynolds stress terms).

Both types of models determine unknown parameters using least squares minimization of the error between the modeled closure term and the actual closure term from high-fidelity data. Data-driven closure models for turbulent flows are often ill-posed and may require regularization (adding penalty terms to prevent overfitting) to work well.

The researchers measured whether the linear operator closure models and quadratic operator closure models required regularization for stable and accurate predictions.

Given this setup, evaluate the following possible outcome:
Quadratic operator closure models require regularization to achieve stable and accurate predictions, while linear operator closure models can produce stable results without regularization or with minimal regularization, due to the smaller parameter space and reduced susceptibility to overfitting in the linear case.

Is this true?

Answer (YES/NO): YES